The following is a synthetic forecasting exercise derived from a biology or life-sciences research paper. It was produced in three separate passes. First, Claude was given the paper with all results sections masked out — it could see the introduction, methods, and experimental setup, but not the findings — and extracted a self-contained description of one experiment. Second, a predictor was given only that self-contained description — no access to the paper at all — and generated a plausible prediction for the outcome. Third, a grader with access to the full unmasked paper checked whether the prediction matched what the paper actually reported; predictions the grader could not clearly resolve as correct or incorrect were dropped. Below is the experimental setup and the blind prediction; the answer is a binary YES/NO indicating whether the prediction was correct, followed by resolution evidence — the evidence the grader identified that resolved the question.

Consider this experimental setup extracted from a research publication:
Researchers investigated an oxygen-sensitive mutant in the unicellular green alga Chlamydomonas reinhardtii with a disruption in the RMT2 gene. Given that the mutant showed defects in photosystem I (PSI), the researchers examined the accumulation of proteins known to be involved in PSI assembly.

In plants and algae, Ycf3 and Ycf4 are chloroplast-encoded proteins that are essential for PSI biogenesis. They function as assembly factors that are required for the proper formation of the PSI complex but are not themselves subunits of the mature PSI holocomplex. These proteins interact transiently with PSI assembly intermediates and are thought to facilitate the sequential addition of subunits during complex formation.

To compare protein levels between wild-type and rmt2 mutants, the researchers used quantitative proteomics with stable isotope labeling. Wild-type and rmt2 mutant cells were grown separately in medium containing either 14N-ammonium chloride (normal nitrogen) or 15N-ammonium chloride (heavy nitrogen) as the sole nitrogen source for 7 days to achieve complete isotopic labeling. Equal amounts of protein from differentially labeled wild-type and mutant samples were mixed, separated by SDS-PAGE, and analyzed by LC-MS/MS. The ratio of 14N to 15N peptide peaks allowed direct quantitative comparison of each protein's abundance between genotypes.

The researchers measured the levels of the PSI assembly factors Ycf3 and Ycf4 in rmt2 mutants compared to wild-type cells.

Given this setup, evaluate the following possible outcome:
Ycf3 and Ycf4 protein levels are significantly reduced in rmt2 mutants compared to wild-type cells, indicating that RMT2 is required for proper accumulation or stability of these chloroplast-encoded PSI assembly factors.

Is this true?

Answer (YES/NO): NO